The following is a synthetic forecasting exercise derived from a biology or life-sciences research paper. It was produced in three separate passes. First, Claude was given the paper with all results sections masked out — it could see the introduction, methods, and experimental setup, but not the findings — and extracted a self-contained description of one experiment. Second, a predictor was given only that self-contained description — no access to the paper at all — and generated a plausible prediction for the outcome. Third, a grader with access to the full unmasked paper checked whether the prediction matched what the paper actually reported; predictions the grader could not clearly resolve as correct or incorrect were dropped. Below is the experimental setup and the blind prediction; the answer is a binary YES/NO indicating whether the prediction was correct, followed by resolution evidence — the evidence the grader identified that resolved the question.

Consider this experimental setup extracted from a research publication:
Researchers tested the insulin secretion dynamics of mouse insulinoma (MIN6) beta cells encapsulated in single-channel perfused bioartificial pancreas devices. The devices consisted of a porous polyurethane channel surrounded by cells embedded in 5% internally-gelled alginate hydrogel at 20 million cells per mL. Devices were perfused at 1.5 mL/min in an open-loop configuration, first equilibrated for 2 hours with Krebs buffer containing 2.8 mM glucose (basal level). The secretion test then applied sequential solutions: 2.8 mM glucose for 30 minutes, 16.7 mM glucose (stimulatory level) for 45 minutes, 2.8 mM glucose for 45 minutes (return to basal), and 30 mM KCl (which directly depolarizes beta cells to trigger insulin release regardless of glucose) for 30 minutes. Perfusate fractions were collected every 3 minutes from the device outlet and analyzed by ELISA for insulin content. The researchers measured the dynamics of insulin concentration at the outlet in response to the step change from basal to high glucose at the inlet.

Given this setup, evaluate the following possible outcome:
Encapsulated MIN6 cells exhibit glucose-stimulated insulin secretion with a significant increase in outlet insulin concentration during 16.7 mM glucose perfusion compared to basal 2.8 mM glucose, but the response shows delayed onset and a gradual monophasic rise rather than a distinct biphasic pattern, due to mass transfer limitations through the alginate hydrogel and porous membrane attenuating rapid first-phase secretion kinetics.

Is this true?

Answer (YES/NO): NO